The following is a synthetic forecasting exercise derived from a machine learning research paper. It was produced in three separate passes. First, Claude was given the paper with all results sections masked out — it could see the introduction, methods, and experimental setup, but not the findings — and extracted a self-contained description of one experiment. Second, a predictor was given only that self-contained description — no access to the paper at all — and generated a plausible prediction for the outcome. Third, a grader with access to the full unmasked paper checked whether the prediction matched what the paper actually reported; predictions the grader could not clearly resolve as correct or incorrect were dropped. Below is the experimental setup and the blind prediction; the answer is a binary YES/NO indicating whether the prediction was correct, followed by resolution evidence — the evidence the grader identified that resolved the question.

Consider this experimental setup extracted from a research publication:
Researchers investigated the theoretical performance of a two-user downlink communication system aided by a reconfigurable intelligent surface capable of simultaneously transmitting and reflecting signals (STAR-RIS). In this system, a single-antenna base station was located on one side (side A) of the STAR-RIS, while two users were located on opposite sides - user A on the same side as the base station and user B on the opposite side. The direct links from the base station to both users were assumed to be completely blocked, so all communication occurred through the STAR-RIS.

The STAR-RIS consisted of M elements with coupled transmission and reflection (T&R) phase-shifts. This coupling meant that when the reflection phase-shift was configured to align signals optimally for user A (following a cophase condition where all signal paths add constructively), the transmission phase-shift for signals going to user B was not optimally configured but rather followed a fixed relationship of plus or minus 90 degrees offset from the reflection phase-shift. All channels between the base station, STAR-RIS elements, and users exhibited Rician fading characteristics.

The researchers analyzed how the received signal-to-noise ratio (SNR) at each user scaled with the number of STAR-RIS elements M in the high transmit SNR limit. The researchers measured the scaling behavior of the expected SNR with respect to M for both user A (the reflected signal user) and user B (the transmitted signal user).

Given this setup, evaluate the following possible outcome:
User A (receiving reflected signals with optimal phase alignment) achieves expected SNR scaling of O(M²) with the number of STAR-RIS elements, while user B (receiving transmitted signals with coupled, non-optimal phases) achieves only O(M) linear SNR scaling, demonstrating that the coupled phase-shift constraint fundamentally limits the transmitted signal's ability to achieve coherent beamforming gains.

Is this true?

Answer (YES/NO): NO